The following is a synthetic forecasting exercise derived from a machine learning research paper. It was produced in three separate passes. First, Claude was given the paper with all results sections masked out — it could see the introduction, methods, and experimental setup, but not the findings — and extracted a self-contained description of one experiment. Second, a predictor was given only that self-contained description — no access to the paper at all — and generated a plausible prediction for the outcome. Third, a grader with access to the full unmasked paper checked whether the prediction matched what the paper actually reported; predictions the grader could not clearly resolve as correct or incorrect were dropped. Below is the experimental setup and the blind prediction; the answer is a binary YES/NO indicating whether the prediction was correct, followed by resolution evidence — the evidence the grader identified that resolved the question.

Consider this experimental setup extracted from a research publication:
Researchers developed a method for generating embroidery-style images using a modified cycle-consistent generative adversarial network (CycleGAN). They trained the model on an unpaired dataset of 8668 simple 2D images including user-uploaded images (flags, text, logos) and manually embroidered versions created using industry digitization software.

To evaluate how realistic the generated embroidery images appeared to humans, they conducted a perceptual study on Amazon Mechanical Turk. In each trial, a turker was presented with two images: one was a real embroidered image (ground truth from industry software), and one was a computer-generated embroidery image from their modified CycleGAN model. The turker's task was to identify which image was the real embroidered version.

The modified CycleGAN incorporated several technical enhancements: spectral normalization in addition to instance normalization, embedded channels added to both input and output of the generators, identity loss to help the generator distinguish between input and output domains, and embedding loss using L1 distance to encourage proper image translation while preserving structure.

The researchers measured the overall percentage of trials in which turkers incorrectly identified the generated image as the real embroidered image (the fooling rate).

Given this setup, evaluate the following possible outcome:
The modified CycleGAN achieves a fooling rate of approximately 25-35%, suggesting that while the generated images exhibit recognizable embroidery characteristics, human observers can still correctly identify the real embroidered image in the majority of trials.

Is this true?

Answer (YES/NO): NO